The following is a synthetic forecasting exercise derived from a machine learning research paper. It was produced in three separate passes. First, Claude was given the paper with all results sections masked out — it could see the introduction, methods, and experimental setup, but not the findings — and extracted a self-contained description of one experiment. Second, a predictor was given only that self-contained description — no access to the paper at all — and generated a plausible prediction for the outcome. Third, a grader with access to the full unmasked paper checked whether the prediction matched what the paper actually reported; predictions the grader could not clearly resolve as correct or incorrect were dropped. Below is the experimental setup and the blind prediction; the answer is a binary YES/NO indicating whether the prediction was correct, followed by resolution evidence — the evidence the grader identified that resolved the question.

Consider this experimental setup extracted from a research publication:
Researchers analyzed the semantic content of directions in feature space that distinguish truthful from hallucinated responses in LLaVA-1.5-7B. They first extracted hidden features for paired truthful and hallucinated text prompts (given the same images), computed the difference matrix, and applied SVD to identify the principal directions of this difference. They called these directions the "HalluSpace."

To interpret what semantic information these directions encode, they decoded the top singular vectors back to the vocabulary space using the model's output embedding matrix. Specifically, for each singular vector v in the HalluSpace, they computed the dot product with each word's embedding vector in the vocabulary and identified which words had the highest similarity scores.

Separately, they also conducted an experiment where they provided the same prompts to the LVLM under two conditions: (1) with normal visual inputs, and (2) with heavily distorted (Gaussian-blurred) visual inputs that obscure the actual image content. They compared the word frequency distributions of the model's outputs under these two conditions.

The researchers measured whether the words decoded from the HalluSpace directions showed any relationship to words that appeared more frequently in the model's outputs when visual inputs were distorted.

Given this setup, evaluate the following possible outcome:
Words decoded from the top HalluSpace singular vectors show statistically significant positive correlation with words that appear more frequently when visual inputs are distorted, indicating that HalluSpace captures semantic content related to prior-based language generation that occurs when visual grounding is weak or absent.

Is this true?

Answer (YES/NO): NO